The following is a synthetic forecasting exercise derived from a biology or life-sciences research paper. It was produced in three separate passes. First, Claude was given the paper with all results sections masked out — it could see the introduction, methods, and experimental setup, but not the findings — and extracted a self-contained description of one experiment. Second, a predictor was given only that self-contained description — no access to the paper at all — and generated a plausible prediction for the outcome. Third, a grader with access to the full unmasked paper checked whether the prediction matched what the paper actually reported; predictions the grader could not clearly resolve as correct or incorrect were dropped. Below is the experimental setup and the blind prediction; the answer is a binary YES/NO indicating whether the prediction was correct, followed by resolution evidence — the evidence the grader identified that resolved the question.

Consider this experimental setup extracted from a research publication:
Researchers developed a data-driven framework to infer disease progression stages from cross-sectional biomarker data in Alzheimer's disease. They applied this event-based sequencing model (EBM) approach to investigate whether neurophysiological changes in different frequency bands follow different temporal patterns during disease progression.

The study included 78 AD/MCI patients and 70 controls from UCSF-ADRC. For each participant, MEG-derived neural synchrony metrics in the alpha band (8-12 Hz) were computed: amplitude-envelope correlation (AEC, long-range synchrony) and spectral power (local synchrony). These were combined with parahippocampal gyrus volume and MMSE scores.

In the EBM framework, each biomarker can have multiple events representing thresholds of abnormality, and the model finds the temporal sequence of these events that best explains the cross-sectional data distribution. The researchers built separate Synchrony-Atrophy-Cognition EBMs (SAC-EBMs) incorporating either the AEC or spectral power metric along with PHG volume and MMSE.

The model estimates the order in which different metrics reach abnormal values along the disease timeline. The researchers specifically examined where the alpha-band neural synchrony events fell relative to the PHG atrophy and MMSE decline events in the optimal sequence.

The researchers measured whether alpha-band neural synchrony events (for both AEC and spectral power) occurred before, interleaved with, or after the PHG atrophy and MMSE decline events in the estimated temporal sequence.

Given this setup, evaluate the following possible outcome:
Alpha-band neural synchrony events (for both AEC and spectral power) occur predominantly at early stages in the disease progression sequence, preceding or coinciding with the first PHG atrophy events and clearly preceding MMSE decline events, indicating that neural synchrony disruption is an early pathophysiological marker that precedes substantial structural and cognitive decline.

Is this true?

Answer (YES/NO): YES